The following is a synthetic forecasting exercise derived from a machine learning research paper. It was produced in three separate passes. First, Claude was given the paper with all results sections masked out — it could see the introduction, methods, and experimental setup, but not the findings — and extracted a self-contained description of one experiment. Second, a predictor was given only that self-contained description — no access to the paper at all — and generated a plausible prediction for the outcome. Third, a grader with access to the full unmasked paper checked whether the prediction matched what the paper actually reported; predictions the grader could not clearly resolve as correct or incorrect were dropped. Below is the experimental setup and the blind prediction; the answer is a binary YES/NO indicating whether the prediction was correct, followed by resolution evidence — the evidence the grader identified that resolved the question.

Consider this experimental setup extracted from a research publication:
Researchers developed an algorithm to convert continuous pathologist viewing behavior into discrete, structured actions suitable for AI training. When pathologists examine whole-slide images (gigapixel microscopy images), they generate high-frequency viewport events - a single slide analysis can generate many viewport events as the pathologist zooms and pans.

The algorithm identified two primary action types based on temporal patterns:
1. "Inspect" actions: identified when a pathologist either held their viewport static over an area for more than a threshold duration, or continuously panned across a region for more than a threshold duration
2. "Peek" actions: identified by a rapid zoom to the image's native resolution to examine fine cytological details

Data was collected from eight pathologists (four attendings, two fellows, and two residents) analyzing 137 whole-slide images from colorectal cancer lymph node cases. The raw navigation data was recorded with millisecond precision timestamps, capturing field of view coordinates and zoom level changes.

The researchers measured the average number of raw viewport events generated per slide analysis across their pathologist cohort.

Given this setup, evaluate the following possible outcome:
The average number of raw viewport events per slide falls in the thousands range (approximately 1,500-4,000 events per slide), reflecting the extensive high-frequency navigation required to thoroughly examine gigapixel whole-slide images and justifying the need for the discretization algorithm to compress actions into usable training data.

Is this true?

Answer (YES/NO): NO